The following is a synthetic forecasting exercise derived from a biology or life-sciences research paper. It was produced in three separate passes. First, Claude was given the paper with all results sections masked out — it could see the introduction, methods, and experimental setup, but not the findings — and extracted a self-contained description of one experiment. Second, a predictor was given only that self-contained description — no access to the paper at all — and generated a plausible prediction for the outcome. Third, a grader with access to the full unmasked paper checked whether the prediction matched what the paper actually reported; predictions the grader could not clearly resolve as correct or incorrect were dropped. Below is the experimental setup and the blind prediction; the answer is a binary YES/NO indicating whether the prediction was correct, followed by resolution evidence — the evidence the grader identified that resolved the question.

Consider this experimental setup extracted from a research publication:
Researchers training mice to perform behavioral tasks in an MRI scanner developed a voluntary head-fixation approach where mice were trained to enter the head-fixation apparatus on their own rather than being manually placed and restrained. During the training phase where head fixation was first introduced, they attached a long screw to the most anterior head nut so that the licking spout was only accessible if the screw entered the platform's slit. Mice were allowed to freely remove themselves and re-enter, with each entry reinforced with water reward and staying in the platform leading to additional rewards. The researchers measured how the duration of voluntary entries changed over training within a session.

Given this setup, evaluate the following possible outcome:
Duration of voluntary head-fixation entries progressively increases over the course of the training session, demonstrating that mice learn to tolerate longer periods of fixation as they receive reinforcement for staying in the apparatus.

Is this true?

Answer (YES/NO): YES